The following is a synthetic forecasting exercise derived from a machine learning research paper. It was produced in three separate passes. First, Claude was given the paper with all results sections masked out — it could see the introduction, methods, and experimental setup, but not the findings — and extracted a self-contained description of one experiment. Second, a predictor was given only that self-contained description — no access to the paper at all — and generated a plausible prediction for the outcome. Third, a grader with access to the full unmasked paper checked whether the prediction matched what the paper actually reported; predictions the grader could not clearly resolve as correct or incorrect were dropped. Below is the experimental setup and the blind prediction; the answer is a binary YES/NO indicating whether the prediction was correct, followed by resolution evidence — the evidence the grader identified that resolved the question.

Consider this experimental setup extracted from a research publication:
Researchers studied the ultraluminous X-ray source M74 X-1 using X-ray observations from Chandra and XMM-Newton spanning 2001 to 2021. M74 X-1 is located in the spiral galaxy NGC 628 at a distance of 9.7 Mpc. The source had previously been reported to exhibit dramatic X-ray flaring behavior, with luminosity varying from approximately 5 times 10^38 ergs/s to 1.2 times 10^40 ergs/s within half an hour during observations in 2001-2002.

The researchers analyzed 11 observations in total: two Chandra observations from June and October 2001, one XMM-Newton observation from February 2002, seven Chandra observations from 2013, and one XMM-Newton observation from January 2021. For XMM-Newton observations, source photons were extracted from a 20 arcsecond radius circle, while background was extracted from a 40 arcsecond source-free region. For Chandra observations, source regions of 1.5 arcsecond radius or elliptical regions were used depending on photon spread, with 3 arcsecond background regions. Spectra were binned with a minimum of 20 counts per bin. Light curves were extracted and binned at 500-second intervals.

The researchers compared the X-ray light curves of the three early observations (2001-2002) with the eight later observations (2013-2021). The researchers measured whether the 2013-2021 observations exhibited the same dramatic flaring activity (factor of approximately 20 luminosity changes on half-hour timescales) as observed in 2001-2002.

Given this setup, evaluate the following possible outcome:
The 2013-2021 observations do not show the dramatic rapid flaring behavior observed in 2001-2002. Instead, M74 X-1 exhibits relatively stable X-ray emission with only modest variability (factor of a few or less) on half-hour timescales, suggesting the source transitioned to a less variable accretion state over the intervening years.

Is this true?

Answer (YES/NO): YES